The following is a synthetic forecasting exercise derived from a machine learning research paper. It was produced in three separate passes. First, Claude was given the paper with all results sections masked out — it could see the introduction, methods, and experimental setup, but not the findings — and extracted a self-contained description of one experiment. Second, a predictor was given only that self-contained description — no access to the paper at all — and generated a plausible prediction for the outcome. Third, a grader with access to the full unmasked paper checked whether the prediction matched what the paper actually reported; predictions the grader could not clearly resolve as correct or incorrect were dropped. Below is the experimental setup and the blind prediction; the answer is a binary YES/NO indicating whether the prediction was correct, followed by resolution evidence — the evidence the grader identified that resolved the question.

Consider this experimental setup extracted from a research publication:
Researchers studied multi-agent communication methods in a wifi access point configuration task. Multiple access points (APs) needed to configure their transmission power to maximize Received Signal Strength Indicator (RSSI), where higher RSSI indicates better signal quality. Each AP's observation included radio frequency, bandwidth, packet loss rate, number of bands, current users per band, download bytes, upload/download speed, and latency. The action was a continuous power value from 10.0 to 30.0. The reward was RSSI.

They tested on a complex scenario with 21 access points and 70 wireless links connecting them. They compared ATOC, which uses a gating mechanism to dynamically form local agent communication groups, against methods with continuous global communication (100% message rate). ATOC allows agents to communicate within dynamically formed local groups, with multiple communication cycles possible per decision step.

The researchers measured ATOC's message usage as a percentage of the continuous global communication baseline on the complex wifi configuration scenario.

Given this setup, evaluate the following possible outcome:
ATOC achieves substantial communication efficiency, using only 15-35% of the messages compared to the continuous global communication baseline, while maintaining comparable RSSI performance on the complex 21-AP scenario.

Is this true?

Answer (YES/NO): NO